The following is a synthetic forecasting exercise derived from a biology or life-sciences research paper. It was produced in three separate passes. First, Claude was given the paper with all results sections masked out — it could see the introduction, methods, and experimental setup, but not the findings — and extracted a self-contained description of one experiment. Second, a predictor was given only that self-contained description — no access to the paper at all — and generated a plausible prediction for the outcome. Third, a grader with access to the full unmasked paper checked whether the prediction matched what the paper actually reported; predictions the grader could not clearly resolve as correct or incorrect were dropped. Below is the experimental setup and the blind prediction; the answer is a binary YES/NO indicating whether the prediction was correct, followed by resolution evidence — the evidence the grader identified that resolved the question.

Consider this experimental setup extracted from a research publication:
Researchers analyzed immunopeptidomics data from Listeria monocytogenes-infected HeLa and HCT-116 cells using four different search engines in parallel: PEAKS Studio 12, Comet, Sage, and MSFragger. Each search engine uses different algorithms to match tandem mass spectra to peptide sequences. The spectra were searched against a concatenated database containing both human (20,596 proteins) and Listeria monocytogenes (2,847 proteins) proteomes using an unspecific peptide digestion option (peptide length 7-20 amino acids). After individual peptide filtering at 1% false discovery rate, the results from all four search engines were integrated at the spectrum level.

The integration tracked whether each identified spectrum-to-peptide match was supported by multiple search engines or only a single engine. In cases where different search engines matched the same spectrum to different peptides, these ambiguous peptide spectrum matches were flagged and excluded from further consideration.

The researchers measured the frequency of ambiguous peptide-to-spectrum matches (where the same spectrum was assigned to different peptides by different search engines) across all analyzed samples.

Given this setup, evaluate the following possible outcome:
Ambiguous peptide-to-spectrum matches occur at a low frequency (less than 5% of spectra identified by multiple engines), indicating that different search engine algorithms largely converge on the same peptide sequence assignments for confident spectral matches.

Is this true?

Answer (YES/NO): YES